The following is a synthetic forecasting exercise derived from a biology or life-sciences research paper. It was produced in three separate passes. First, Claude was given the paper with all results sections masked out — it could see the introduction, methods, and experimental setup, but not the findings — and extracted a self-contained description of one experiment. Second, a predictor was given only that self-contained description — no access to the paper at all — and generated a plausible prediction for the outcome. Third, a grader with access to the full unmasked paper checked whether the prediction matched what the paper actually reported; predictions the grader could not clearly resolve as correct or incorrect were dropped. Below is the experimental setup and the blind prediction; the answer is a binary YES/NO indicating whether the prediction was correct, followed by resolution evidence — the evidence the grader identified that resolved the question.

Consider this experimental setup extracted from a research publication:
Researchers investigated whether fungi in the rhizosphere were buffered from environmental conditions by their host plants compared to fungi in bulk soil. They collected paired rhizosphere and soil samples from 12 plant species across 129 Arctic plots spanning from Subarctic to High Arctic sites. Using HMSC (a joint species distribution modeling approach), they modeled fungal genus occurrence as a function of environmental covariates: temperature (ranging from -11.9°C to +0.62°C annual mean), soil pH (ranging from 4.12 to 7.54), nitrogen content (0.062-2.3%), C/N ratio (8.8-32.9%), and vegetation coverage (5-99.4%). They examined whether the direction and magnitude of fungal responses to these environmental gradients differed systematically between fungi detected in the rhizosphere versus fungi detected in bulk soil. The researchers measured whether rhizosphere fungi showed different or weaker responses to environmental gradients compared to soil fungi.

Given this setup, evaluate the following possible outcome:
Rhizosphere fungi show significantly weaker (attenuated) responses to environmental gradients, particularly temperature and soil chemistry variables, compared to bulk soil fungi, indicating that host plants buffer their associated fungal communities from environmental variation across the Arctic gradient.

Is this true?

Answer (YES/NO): NO